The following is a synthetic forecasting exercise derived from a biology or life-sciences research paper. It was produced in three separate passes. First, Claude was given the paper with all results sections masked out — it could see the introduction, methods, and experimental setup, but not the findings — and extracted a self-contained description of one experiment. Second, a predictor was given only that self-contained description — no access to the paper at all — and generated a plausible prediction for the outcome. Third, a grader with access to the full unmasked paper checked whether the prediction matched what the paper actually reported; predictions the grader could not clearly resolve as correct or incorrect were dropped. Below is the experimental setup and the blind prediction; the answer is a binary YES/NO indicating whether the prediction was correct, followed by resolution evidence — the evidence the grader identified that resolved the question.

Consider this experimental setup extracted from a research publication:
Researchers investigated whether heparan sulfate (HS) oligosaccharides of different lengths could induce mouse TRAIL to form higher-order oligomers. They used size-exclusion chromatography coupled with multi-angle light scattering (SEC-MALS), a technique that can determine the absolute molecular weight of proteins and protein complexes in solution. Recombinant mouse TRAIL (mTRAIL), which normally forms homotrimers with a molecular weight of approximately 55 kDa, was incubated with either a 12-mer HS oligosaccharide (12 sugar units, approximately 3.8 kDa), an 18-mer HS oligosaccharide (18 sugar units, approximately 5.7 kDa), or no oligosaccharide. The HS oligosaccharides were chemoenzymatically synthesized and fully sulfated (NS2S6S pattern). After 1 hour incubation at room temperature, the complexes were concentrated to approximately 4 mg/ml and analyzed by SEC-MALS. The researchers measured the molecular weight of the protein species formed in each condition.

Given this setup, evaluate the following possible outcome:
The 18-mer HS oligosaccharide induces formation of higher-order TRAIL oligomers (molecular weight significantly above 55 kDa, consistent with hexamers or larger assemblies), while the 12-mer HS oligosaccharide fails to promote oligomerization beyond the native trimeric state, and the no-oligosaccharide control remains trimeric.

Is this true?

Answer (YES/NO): YES